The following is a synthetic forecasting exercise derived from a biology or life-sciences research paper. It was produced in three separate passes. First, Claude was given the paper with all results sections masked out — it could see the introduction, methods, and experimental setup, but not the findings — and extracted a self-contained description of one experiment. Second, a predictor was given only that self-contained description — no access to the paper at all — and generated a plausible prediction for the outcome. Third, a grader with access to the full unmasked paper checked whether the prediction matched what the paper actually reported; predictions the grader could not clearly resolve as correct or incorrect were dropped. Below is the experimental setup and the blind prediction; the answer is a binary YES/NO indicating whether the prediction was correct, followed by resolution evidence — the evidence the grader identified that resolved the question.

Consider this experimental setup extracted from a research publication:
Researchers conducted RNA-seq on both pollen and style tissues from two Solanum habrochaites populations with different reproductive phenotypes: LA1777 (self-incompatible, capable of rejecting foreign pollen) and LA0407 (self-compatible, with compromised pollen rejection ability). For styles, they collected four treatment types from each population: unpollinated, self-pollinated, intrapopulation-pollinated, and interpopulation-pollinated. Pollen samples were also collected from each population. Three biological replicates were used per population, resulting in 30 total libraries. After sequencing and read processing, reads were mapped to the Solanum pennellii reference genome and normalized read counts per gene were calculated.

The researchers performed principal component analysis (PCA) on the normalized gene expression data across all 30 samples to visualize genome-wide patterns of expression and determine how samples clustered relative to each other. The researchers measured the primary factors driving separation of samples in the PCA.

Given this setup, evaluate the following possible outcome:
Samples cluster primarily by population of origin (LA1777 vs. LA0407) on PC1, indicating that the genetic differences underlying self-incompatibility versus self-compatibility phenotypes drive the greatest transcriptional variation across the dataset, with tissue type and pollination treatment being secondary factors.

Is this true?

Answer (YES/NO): NO